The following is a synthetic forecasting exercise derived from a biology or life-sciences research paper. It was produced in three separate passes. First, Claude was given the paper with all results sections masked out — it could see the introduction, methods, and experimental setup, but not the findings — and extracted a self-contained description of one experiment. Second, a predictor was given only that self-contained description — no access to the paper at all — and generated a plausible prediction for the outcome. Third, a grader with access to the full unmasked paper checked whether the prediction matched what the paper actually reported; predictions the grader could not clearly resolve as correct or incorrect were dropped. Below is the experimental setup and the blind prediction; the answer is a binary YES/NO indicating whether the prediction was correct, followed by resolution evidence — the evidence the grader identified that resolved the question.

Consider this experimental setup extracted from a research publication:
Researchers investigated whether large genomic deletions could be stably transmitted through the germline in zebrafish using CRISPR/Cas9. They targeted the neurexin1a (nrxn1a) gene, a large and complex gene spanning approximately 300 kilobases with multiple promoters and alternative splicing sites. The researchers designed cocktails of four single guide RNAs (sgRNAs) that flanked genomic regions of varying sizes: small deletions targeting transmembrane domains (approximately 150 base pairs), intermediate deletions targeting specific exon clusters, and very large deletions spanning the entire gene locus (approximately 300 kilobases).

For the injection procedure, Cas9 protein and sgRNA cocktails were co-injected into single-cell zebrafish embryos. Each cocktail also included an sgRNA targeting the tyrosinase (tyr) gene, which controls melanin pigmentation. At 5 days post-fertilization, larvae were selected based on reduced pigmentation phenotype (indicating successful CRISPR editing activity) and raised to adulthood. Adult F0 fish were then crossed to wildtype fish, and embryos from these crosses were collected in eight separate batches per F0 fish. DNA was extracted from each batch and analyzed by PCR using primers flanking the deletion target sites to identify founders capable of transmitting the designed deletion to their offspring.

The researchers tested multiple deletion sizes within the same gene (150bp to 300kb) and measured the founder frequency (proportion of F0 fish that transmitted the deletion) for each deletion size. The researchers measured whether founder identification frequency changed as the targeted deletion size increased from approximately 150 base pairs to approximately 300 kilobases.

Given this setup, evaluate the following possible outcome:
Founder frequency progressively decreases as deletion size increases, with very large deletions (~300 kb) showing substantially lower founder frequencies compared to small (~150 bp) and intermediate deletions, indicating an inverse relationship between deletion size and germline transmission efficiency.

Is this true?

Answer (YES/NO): NO